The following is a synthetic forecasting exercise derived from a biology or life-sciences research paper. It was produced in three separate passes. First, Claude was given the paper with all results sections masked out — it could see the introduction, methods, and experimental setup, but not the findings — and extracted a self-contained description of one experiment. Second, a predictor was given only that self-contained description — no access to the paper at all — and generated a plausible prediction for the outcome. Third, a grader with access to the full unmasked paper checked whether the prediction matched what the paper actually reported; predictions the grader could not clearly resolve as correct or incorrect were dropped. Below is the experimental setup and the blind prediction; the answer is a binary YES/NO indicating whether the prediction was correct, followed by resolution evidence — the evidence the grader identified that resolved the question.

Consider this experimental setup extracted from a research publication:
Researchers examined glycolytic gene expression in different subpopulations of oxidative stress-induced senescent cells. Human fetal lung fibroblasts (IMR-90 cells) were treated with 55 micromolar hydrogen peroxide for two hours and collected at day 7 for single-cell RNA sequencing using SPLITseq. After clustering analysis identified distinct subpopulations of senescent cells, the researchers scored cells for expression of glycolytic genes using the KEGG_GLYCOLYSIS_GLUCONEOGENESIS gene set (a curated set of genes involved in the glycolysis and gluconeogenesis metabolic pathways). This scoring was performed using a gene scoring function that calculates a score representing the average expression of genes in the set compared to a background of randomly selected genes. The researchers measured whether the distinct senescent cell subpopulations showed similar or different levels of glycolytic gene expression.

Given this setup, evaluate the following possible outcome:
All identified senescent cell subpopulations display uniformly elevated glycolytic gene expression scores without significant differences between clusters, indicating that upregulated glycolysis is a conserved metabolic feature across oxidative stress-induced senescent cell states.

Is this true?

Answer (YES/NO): NO